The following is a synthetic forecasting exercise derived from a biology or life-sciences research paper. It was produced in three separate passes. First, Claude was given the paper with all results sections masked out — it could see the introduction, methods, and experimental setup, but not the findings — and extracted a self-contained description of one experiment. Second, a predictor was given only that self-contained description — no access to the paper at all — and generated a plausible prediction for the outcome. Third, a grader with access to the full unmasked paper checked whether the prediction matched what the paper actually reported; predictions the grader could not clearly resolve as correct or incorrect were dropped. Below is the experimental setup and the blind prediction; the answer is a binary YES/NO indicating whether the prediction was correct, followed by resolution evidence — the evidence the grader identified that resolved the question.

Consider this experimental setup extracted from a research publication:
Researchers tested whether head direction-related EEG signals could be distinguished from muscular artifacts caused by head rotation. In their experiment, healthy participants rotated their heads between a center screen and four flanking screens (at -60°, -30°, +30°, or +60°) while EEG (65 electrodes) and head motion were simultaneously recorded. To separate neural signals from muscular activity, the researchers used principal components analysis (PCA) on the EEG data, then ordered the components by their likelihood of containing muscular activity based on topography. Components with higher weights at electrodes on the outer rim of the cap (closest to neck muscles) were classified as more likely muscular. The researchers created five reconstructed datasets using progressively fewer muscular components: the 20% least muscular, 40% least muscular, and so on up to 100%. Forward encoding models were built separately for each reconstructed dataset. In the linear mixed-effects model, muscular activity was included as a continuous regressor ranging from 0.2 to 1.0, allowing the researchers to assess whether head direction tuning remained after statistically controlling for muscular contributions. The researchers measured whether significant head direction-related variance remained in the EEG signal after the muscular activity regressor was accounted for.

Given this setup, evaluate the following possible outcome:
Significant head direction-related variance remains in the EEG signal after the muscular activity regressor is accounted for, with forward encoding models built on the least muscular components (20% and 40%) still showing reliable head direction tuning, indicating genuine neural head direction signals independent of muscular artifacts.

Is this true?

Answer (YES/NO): YES